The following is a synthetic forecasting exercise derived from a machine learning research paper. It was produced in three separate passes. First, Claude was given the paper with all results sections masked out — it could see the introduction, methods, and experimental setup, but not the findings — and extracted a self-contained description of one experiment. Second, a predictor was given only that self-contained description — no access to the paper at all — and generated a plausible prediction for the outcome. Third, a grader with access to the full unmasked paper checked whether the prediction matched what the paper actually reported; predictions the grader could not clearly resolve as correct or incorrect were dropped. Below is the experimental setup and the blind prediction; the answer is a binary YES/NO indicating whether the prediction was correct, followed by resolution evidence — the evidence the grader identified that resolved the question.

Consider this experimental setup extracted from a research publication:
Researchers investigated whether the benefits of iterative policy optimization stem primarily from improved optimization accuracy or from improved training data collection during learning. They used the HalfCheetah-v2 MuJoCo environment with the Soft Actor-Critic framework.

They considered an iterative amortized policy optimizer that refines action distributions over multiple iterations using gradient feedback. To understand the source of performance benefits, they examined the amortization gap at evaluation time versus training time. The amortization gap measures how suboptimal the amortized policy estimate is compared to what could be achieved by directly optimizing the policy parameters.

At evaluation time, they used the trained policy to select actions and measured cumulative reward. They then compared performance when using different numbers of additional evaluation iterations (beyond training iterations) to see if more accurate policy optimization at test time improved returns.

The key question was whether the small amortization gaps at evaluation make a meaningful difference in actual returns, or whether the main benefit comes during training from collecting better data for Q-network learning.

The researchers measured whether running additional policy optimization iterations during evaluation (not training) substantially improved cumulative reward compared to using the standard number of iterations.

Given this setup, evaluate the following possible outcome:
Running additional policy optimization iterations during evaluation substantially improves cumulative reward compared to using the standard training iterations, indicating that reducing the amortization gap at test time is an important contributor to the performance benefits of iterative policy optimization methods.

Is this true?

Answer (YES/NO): NO